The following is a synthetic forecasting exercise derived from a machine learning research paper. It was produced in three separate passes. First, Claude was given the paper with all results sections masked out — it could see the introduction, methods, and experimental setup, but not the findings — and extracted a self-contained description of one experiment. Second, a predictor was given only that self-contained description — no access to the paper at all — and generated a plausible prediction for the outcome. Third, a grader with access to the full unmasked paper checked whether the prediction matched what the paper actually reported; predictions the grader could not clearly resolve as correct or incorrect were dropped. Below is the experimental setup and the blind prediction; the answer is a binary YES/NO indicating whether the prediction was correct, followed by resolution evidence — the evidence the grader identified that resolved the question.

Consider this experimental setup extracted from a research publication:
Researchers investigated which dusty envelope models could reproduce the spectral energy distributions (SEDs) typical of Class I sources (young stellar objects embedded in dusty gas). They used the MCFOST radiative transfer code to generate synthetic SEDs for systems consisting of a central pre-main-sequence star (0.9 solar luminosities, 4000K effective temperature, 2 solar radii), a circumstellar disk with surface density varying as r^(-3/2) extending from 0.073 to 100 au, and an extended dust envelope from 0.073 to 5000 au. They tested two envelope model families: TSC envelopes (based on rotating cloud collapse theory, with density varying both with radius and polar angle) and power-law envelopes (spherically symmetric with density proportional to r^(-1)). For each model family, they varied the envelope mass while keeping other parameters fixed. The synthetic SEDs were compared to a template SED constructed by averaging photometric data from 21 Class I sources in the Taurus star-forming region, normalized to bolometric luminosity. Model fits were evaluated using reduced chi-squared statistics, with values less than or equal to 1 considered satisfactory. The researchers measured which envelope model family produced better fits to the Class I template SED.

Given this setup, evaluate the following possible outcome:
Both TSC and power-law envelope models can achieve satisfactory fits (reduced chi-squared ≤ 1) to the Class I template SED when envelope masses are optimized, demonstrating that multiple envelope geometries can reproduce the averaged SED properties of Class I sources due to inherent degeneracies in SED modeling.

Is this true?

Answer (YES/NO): YES